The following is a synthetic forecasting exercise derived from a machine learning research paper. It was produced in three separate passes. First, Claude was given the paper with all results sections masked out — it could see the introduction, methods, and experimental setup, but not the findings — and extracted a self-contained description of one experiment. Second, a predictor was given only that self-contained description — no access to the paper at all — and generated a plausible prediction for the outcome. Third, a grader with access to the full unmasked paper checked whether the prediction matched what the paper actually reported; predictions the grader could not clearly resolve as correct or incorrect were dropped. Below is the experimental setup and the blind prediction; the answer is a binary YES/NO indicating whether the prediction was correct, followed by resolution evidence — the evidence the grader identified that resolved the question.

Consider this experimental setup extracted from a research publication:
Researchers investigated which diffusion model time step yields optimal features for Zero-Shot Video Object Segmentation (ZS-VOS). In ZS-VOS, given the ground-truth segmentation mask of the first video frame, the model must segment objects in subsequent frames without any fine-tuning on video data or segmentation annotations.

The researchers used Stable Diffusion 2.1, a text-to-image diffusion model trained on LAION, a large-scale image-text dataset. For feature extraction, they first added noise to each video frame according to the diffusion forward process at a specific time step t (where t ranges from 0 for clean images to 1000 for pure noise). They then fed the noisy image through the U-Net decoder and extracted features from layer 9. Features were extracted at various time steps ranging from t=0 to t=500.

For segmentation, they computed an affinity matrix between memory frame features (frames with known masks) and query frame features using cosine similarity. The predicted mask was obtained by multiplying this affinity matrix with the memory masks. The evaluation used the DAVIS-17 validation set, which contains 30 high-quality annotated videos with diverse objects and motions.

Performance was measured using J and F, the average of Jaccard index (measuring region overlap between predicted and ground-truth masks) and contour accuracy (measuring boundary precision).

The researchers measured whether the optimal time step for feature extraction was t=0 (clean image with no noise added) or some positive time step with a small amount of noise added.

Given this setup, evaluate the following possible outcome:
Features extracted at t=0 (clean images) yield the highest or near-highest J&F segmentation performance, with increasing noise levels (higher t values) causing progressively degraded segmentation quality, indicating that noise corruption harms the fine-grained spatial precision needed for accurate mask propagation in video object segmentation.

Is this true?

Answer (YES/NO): NO